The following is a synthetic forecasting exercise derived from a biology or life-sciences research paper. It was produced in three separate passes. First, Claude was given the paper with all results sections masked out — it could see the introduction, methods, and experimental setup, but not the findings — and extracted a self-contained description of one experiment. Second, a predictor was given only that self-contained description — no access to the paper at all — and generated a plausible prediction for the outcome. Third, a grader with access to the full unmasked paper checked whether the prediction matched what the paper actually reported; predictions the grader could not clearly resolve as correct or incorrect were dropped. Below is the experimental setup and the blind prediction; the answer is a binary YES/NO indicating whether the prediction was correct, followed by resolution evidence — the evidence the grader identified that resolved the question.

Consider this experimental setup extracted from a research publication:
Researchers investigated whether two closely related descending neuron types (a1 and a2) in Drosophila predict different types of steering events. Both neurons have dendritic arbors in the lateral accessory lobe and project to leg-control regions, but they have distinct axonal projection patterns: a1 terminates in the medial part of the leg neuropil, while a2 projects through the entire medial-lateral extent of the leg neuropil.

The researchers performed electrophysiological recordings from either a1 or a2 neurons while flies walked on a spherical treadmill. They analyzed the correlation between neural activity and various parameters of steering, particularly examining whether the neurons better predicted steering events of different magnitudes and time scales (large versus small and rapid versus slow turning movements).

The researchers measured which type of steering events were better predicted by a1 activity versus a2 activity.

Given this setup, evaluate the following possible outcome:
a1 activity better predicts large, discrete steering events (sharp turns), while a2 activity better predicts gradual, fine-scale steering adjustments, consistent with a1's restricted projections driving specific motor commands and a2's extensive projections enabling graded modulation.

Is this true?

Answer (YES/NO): NO